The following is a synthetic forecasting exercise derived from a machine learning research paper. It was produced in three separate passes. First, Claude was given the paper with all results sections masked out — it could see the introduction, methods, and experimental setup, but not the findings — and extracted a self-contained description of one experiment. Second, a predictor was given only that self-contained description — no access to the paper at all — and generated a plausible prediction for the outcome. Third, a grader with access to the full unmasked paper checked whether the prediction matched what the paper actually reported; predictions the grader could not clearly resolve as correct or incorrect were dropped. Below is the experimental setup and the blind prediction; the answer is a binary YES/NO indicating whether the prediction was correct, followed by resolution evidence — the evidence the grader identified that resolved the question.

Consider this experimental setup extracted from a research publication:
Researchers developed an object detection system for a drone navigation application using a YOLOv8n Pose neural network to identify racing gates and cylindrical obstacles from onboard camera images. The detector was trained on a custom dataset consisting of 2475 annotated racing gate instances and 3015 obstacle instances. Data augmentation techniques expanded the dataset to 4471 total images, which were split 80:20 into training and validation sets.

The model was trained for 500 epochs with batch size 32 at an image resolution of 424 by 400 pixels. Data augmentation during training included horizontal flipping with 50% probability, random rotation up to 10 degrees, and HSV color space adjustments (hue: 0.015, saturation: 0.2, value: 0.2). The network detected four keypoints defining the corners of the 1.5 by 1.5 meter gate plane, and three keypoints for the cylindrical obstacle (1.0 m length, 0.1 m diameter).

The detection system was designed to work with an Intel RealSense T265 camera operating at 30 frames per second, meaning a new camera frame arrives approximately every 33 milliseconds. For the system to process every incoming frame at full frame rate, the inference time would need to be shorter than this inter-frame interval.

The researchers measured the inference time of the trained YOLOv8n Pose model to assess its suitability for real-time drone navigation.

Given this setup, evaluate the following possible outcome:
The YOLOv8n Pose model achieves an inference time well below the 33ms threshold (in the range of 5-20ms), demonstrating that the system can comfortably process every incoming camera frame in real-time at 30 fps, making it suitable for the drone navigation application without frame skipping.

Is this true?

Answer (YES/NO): NO